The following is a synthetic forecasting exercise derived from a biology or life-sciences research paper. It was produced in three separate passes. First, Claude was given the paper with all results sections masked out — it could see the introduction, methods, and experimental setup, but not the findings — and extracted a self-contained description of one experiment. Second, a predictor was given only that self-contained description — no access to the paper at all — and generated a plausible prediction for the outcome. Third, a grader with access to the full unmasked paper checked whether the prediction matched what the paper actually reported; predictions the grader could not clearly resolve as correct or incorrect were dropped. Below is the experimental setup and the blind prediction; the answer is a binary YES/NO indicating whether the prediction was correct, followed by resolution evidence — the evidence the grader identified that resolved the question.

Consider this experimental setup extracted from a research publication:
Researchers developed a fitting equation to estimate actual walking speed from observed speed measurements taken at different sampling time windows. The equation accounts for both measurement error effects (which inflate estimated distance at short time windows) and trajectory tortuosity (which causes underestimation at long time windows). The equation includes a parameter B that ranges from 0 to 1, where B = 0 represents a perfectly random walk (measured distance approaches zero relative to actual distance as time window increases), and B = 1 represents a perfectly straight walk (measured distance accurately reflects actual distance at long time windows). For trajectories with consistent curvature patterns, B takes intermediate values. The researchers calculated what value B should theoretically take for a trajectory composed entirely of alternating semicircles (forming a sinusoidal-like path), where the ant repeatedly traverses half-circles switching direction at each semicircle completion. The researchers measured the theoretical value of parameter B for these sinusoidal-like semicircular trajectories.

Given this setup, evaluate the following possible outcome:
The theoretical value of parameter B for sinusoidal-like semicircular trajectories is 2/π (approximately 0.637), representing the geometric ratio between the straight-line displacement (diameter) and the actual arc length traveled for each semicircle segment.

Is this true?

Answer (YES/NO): YES